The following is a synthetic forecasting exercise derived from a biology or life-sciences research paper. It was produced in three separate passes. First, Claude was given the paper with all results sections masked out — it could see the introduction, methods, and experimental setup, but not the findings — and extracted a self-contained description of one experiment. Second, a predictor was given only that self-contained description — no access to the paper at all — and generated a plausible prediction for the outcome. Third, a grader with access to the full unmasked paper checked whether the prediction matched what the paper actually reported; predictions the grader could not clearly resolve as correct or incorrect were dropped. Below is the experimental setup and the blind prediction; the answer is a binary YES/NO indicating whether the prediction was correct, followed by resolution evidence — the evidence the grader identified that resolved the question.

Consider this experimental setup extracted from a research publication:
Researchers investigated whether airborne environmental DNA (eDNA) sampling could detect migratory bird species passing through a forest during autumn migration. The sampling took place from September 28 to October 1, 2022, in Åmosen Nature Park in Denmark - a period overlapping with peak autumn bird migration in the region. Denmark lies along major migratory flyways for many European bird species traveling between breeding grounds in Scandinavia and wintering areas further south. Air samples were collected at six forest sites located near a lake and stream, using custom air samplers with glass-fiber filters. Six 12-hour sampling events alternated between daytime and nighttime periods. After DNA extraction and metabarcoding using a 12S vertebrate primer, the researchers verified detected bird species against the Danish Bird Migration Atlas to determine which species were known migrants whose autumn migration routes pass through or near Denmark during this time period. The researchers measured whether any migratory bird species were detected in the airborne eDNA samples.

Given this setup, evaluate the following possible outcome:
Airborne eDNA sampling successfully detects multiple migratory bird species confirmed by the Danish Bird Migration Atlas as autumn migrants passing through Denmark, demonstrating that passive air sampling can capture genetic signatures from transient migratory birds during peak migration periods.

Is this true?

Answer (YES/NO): YES